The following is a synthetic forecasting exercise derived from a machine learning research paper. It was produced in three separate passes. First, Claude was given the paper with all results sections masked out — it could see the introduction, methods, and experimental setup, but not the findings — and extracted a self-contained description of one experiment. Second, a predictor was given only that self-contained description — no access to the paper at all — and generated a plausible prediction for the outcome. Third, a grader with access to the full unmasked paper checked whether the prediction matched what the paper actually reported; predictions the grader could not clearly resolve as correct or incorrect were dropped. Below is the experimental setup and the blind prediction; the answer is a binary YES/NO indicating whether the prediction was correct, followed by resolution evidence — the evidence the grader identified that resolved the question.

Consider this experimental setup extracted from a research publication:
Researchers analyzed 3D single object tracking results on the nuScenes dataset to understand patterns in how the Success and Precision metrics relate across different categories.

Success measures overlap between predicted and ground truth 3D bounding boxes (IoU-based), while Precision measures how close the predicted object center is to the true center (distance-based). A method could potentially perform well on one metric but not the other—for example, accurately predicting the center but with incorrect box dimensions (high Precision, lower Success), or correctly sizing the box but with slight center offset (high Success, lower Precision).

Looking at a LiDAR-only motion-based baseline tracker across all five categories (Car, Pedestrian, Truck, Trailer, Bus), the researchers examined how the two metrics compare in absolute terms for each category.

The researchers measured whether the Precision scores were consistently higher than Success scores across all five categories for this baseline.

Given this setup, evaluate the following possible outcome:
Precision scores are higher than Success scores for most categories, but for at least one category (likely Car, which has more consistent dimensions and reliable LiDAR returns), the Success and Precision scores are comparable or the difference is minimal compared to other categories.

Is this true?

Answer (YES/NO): NO